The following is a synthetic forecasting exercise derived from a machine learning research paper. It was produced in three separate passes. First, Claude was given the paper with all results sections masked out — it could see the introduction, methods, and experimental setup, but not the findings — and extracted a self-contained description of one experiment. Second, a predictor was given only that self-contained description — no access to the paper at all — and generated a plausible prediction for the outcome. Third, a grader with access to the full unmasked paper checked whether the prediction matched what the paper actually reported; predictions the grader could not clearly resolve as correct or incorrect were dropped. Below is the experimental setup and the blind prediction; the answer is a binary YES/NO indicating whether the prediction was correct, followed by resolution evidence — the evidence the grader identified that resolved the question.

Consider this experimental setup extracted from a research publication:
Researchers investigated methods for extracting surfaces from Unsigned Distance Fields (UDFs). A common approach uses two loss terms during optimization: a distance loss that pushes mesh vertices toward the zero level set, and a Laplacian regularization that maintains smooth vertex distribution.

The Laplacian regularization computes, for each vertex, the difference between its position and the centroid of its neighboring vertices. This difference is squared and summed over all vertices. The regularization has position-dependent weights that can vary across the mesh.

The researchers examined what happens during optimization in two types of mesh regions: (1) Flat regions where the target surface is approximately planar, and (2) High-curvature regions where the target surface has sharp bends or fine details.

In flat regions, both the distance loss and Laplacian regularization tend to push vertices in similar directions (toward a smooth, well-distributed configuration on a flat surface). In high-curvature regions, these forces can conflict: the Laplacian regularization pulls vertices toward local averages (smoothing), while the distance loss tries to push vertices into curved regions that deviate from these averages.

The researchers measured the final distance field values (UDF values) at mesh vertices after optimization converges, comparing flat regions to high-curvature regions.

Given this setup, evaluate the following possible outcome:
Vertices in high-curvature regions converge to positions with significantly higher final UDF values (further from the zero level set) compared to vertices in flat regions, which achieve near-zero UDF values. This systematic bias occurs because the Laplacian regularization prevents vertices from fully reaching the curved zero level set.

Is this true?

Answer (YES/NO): YES